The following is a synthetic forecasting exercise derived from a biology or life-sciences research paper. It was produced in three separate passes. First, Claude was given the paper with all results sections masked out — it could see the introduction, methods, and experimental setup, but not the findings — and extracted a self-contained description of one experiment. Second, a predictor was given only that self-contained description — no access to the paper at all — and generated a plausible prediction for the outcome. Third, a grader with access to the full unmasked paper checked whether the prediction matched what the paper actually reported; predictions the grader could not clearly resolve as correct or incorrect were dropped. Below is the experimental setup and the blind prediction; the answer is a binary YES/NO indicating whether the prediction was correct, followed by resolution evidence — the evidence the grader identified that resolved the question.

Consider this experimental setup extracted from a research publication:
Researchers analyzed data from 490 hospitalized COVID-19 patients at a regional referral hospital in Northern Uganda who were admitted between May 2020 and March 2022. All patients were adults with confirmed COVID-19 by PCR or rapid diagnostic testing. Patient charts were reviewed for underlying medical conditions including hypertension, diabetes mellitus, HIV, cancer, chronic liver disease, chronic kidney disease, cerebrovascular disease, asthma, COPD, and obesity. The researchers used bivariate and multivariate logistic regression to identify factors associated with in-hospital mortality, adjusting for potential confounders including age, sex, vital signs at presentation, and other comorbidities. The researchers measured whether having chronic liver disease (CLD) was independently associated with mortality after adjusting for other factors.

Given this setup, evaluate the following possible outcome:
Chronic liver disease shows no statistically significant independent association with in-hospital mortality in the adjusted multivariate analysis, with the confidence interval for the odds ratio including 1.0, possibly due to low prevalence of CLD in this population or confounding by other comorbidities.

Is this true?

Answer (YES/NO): NO